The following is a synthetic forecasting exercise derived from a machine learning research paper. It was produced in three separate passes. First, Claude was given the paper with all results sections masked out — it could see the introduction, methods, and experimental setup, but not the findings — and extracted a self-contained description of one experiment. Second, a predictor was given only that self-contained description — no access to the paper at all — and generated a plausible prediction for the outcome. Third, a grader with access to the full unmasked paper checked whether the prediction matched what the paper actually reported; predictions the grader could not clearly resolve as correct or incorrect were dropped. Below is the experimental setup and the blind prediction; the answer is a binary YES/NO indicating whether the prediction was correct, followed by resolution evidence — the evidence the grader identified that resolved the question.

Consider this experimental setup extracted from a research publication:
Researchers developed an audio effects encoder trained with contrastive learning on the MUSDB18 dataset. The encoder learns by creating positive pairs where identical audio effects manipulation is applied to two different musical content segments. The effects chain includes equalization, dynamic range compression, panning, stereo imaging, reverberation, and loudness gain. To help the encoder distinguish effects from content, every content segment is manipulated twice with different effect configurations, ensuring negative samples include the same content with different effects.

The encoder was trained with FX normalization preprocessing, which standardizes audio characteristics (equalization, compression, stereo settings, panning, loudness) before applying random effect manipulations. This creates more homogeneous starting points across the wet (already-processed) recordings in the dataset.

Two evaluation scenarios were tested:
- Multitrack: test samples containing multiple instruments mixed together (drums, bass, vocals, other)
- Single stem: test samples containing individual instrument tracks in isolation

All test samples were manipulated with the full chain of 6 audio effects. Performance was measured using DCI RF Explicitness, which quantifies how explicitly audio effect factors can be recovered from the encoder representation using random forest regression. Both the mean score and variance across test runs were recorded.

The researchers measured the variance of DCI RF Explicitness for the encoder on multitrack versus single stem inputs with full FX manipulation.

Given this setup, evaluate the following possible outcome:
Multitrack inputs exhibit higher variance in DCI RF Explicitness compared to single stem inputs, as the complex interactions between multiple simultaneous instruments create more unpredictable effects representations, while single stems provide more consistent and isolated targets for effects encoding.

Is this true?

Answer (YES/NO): NO